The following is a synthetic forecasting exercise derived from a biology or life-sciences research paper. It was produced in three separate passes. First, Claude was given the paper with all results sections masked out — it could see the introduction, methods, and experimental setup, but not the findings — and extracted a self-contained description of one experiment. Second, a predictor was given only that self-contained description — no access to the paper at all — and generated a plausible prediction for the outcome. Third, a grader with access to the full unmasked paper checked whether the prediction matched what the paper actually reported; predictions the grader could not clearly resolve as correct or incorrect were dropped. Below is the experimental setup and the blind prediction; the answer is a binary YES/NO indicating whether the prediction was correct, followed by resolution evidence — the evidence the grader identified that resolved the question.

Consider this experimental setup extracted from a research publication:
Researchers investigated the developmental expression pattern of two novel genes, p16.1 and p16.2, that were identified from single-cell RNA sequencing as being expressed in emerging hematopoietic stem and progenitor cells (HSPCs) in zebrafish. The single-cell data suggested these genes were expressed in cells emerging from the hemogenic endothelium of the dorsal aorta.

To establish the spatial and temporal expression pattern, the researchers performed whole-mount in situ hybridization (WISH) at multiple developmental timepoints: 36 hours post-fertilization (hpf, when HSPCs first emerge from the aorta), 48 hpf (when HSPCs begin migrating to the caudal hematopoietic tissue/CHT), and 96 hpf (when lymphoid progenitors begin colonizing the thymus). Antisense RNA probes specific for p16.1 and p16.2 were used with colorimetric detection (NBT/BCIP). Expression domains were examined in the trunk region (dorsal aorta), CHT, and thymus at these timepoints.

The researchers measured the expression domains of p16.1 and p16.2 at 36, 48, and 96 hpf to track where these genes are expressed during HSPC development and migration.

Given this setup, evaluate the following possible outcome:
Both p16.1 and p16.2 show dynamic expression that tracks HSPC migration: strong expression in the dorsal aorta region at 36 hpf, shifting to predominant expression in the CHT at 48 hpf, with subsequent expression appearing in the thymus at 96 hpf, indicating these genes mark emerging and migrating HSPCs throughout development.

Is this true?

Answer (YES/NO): NO